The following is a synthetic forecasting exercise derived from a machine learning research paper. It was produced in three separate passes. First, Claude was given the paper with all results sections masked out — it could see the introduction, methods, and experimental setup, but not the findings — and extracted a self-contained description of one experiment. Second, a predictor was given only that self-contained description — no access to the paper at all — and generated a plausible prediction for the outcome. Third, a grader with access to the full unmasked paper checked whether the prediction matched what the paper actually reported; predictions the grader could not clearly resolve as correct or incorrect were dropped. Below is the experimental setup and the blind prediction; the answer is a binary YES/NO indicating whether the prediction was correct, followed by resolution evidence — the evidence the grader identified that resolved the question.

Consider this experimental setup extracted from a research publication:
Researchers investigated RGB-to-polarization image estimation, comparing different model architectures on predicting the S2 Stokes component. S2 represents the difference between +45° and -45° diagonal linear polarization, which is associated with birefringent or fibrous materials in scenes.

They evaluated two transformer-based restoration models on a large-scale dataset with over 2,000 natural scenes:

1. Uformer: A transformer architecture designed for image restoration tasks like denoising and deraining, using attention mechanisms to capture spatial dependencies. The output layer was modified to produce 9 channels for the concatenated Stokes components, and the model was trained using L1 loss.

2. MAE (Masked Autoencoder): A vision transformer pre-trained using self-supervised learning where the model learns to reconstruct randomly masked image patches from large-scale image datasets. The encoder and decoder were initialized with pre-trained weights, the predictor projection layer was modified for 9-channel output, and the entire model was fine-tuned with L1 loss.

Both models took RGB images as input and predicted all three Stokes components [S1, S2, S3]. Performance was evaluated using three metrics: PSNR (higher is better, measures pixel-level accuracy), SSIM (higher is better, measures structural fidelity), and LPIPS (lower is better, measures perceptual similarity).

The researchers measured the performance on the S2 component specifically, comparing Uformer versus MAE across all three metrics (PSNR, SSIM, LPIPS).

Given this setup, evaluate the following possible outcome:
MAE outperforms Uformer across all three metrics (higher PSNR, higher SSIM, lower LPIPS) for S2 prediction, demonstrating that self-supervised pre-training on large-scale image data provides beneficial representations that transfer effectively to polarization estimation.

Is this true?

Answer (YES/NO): NO